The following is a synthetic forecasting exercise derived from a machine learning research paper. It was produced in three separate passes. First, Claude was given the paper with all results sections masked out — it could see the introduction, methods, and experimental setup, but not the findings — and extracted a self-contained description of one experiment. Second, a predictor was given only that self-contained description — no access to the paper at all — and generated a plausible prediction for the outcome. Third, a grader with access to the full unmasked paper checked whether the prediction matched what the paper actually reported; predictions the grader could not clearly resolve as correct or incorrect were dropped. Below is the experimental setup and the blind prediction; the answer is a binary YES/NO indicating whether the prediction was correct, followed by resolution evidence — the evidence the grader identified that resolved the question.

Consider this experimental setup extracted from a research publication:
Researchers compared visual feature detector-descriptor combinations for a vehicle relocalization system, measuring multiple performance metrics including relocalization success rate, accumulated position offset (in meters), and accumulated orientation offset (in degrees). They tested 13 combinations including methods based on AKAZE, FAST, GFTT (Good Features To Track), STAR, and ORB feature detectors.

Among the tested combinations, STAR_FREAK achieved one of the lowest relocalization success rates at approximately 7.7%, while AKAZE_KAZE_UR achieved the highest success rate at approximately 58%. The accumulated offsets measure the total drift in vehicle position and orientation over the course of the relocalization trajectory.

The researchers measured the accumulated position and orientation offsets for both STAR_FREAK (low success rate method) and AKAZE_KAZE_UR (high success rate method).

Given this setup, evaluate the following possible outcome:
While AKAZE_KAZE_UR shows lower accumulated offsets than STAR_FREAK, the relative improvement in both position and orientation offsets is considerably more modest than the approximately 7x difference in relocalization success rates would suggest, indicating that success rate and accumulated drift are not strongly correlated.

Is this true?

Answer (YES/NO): NO